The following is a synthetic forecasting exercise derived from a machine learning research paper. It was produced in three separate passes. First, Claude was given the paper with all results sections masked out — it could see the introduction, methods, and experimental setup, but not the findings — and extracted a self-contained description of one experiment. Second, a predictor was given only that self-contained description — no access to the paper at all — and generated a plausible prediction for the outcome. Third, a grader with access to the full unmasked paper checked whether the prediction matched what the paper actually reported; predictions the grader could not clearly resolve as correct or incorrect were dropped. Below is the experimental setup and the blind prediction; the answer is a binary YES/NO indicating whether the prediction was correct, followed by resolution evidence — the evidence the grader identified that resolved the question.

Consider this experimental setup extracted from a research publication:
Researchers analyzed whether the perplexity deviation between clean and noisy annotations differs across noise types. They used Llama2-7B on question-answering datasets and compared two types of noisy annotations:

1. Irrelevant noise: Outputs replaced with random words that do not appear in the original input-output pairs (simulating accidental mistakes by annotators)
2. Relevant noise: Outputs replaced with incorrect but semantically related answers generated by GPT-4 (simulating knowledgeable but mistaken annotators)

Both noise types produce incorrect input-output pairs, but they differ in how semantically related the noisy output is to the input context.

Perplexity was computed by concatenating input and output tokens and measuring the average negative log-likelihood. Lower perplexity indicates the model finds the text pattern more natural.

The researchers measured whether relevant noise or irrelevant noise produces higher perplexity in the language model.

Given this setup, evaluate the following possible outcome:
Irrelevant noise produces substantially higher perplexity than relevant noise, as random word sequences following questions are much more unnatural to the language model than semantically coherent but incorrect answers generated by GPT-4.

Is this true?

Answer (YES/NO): NO